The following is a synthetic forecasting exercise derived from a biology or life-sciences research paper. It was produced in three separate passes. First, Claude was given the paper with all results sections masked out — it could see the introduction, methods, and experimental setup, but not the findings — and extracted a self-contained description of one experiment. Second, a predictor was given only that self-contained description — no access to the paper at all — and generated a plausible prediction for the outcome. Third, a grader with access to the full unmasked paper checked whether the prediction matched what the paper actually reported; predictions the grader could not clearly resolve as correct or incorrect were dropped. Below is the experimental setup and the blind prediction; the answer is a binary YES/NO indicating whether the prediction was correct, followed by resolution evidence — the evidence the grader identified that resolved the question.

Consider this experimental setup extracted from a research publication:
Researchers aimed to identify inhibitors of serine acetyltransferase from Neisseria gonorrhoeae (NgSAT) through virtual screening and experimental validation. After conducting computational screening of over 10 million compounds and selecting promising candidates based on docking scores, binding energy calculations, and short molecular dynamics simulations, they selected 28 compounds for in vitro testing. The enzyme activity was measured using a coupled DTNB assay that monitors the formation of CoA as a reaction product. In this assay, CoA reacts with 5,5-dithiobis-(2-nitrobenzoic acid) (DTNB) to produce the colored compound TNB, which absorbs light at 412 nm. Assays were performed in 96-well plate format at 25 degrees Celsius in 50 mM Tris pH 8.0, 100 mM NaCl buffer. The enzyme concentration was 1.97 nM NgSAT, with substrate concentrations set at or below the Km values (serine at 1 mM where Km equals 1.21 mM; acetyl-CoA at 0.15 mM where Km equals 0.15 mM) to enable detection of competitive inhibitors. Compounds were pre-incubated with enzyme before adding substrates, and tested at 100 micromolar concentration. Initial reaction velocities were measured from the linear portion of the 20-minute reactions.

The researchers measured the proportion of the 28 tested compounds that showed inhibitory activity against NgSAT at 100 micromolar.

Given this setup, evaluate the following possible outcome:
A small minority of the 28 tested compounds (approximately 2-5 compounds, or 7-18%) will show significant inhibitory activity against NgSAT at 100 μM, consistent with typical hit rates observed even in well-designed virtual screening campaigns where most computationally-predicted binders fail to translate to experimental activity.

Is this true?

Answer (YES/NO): YES